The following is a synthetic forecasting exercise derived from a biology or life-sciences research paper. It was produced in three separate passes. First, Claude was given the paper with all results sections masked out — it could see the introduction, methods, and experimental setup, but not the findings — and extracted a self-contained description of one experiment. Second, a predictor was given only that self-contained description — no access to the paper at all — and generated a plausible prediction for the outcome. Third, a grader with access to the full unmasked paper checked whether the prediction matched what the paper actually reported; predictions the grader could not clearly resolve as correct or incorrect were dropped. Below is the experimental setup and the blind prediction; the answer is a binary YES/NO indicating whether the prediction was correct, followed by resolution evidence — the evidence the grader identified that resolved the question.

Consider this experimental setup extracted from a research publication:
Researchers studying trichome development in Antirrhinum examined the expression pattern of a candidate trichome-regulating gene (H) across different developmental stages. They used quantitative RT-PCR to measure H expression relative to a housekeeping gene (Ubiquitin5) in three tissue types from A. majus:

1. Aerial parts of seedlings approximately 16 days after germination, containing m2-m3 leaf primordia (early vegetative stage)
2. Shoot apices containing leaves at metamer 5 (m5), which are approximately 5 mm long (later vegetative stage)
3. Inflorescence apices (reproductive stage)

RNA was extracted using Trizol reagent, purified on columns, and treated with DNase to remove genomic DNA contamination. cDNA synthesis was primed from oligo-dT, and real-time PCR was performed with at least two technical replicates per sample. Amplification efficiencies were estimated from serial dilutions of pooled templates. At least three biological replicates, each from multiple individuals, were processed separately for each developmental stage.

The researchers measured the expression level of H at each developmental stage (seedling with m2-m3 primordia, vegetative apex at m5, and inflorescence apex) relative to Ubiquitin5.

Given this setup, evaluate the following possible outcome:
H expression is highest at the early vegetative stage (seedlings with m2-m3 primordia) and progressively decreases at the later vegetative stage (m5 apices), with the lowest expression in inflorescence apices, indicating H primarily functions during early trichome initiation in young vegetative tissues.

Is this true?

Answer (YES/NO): NO